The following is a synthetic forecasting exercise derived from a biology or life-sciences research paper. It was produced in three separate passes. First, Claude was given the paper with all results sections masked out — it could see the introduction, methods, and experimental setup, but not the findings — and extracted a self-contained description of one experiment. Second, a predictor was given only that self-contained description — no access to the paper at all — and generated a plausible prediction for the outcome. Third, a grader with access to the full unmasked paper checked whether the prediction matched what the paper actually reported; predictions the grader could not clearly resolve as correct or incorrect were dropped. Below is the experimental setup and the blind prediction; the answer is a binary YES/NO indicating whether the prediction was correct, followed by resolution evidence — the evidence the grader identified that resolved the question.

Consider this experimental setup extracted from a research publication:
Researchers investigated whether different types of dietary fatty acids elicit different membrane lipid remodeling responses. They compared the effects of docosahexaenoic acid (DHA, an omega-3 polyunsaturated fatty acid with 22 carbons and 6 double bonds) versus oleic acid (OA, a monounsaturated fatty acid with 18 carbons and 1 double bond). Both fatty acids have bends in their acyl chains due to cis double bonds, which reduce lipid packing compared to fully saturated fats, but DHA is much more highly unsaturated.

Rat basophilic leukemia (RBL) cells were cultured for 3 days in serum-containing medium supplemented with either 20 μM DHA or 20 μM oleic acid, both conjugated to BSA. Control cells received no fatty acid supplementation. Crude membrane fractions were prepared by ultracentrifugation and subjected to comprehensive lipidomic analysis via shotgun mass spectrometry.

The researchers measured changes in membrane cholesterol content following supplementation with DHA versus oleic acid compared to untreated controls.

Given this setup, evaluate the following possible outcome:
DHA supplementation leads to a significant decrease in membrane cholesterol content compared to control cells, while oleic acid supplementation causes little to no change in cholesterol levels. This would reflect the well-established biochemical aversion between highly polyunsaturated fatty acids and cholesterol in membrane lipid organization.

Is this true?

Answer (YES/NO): NO